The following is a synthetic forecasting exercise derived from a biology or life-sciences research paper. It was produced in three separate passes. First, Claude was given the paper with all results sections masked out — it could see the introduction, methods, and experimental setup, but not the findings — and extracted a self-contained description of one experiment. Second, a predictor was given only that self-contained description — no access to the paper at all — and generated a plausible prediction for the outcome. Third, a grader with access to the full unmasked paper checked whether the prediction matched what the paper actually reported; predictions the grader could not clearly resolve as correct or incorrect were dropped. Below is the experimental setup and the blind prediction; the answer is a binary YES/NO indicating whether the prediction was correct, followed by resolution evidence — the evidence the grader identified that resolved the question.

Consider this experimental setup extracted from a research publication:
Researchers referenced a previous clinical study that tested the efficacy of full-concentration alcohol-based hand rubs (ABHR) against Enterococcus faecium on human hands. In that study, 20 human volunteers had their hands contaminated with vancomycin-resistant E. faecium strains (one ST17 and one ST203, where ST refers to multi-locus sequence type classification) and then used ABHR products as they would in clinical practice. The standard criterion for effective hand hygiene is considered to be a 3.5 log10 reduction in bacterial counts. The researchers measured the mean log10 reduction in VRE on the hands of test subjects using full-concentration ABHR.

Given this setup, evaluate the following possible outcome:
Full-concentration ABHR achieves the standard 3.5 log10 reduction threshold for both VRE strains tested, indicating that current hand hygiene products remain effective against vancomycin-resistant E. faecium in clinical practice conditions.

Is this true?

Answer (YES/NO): NO